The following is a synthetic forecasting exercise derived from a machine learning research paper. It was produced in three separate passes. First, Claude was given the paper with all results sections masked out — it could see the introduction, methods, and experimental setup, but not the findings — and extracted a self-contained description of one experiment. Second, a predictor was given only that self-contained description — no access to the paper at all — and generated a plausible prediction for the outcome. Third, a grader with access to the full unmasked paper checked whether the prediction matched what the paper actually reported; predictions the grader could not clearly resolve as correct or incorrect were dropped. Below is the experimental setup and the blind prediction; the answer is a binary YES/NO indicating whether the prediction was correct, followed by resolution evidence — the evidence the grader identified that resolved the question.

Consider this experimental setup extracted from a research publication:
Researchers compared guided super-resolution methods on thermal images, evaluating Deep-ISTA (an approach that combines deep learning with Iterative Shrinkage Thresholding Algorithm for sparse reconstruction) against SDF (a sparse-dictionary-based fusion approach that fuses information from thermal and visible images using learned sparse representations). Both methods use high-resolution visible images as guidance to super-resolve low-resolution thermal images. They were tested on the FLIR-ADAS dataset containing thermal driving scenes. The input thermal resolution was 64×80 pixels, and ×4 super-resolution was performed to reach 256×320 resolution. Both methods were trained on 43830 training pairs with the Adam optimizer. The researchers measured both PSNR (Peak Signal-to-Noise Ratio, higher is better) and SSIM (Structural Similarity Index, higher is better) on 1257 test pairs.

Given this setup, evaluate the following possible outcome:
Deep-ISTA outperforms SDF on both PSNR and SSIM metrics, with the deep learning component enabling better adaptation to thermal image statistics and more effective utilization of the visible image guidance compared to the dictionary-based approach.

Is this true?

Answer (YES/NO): NO